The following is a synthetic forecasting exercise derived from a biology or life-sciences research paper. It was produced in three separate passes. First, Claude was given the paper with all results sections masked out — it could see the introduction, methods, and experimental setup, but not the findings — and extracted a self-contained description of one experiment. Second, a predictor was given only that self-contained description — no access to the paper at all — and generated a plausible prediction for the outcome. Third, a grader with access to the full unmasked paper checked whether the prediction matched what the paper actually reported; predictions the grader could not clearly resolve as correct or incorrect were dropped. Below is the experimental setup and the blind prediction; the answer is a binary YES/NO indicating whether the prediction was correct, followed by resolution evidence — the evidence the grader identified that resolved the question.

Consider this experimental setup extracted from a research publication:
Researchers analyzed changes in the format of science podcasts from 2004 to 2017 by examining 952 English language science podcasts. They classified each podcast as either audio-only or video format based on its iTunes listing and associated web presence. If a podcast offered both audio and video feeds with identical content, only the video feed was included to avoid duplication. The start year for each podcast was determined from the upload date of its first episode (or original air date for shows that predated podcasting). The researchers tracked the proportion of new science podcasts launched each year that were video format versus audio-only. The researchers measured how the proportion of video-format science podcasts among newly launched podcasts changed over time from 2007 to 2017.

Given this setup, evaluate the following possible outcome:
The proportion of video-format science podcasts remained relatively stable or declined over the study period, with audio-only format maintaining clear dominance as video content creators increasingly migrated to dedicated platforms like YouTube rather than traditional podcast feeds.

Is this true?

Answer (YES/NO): YES